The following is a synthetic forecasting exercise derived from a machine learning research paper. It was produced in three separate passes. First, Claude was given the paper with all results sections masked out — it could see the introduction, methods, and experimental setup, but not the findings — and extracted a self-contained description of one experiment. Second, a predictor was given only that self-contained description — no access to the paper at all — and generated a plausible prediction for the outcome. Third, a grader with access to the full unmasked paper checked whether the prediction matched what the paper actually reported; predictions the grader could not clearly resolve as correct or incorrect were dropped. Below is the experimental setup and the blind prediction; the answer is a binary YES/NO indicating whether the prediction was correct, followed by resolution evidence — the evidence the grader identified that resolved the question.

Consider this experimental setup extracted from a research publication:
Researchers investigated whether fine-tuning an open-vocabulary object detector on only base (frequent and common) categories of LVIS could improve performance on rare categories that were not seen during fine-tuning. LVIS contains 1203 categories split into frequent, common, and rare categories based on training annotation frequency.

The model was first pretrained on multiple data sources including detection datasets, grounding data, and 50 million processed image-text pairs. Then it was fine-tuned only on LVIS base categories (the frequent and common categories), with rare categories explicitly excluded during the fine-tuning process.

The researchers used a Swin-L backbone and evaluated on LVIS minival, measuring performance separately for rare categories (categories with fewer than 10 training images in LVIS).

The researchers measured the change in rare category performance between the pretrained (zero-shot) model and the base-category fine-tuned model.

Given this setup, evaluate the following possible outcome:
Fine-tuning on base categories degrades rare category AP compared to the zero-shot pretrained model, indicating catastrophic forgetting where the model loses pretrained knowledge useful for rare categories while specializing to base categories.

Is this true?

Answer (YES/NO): NO